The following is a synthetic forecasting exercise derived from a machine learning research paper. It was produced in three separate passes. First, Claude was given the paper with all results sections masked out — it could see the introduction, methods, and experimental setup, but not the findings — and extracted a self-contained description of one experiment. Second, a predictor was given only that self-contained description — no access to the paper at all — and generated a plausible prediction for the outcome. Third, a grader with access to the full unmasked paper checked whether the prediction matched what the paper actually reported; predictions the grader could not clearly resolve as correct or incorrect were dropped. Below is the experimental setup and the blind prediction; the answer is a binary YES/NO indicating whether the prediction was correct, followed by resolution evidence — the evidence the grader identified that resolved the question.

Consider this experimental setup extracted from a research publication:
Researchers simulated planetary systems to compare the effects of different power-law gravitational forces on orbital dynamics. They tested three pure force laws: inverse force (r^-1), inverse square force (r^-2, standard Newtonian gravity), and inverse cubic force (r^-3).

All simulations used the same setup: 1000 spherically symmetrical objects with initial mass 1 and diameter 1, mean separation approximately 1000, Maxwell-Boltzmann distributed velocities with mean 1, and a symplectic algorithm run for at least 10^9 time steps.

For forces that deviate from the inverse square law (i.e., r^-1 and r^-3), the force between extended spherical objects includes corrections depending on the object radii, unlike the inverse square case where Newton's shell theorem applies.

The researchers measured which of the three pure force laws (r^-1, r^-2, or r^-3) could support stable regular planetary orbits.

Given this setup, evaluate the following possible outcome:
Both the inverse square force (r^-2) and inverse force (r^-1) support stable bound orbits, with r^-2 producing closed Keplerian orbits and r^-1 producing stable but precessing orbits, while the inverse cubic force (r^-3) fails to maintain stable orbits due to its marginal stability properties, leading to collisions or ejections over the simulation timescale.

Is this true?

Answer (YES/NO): YES